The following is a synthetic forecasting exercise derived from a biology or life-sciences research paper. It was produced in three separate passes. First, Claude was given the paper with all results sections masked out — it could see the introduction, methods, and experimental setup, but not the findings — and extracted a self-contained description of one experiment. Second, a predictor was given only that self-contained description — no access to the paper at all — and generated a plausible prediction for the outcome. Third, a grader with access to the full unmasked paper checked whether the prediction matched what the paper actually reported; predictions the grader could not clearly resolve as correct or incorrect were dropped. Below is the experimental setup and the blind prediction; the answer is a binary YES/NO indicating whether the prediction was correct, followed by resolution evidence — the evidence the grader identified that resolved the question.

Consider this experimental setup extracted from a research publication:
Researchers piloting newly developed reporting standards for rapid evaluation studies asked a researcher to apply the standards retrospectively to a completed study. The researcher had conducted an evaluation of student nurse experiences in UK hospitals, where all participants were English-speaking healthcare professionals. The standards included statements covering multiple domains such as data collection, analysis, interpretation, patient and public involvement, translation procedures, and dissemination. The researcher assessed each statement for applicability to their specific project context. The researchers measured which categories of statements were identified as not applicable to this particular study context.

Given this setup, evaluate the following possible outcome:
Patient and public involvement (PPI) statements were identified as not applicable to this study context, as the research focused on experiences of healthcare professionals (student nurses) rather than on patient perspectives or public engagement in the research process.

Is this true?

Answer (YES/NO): YES